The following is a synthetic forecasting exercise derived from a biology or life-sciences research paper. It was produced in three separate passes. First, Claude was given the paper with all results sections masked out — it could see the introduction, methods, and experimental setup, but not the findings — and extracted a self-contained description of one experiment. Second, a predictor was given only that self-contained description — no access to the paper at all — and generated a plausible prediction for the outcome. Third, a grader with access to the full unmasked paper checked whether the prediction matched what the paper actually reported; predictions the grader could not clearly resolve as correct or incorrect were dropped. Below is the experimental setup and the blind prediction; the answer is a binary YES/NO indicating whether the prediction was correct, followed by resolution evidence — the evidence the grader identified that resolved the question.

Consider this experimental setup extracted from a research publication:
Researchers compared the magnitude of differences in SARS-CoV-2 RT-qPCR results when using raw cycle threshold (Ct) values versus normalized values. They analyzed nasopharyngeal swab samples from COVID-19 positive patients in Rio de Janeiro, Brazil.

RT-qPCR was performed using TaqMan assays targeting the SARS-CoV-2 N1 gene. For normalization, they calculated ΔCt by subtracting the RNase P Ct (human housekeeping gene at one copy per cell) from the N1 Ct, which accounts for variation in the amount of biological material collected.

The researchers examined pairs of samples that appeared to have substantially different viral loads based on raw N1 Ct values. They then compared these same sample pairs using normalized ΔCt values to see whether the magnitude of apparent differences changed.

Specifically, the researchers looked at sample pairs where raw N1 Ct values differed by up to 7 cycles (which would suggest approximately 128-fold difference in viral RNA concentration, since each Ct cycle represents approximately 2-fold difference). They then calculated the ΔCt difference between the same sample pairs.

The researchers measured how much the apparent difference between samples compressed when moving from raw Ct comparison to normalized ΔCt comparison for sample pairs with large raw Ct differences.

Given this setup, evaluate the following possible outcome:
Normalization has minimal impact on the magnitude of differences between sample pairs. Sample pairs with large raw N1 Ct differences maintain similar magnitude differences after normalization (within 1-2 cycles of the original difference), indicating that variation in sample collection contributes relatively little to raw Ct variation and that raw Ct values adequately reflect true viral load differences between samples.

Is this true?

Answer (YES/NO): NO